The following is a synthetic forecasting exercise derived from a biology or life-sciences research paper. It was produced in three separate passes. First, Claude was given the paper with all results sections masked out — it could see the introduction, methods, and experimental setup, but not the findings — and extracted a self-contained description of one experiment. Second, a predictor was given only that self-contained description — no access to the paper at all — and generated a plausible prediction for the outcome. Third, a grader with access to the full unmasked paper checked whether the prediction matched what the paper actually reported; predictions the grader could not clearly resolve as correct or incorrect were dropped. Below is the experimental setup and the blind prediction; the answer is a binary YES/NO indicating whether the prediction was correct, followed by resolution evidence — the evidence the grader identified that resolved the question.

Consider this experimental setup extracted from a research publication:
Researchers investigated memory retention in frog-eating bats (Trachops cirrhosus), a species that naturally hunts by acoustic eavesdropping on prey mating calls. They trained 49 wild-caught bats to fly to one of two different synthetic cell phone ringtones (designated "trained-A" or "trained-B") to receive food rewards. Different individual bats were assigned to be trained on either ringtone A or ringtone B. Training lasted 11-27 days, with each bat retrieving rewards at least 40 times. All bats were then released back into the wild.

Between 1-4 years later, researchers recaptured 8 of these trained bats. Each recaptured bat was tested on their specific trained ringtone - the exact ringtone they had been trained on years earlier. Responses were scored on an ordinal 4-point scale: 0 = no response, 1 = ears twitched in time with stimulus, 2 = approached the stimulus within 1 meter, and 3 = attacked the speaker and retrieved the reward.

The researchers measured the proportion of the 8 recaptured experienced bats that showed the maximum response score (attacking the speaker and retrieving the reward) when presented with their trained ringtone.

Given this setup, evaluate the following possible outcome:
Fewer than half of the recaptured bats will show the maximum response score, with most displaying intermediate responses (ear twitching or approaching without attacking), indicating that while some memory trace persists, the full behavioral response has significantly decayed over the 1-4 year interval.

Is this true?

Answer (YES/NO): NO